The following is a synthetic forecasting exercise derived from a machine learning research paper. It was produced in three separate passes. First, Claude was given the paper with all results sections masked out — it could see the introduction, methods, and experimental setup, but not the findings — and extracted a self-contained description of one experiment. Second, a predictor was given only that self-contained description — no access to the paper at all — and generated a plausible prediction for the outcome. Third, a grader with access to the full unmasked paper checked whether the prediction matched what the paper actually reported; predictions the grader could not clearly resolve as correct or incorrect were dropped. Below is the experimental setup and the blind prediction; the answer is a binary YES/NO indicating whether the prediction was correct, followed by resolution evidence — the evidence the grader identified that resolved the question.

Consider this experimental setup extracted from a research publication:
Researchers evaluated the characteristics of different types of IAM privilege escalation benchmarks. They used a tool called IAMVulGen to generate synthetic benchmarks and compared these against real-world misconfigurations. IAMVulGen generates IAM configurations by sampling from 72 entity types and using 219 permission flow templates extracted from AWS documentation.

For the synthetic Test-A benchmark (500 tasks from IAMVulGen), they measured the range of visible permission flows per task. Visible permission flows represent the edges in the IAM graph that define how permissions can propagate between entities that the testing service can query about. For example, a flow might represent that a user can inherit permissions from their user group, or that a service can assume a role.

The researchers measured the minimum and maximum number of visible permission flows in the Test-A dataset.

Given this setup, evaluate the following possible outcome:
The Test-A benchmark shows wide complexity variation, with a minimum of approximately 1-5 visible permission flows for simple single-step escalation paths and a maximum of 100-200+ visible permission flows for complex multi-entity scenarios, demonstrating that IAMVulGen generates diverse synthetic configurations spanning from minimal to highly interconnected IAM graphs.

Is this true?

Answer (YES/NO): YES